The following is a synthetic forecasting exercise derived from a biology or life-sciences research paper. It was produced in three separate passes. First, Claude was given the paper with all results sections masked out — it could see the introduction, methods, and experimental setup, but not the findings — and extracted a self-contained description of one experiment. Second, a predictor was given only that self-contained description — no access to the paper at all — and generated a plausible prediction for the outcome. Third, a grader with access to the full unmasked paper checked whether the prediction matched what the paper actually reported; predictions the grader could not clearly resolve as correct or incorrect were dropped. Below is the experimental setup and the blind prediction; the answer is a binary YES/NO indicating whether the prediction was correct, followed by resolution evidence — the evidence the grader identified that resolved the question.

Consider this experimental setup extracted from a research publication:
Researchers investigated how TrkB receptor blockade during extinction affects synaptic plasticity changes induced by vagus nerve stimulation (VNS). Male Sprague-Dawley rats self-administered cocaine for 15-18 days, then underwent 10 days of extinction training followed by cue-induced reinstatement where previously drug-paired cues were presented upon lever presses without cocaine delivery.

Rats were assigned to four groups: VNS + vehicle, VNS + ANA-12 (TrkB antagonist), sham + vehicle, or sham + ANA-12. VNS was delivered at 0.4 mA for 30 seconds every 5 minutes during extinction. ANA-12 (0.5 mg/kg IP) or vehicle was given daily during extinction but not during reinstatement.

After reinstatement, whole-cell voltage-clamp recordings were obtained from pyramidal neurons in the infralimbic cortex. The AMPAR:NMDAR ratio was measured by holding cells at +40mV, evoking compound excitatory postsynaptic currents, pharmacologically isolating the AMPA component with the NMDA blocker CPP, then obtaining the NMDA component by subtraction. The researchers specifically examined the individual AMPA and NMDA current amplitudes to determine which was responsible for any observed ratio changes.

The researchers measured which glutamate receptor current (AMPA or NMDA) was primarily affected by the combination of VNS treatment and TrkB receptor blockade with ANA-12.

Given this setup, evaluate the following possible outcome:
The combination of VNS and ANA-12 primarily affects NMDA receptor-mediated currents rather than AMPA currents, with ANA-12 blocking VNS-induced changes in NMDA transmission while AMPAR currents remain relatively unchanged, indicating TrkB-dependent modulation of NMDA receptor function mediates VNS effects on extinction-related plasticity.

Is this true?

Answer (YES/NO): NO